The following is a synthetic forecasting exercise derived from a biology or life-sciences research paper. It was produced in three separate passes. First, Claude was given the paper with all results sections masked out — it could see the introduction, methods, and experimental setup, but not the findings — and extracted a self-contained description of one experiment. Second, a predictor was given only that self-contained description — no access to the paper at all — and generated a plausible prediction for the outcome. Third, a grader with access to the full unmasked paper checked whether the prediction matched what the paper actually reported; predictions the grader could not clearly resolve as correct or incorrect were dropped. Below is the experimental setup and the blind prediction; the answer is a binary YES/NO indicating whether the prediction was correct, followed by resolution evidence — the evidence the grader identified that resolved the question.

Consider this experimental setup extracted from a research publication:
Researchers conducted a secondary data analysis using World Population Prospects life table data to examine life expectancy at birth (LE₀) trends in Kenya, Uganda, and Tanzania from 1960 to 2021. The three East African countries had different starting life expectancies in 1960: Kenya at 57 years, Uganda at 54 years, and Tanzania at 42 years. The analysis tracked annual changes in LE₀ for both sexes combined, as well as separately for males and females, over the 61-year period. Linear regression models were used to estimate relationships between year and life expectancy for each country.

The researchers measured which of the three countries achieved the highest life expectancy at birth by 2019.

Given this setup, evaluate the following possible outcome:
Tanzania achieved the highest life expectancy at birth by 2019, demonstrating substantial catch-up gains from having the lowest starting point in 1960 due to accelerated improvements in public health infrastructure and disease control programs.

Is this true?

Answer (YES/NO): YES